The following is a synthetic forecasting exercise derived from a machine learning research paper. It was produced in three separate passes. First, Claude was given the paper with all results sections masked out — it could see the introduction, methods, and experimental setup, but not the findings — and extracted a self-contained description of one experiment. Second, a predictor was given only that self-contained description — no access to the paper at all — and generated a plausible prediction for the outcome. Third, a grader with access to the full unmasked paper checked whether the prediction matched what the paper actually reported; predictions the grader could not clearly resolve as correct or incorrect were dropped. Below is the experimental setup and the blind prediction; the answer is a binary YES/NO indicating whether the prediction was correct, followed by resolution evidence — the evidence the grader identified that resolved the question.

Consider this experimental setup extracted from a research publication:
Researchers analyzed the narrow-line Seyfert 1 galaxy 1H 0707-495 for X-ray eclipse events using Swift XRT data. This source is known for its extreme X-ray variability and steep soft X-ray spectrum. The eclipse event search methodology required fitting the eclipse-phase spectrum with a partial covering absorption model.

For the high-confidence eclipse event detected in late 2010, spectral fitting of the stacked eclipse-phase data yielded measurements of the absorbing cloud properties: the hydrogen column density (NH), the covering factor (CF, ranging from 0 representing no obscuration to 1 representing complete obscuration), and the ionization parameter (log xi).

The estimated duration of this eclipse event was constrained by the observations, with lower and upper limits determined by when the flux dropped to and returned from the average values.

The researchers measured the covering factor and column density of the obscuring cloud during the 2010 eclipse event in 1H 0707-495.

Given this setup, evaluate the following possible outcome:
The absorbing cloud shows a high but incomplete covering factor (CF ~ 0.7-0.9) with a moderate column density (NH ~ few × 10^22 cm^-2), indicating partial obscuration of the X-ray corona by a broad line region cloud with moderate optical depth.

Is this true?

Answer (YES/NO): NO